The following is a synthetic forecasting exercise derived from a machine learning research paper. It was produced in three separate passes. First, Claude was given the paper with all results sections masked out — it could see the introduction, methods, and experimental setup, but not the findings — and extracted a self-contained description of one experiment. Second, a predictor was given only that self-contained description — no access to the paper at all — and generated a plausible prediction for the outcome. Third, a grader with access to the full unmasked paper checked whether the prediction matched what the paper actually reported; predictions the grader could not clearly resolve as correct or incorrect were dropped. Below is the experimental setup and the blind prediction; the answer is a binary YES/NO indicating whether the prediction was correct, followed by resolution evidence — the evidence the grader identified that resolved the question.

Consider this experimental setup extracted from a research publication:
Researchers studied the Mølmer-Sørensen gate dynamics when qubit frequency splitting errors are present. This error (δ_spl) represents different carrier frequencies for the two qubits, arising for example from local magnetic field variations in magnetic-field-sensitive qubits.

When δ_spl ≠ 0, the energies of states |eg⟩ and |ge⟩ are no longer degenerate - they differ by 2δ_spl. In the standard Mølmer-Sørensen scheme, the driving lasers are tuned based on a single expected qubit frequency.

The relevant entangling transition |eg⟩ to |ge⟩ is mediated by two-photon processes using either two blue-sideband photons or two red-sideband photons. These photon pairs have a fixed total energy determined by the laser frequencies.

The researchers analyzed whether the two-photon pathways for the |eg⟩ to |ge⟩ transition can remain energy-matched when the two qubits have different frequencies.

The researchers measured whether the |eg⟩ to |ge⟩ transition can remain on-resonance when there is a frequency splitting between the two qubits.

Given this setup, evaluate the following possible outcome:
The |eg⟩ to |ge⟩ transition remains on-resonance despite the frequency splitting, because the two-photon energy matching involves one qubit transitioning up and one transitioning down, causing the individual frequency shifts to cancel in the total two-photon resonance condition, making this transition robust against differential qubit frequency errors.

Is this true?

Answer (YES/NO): NO